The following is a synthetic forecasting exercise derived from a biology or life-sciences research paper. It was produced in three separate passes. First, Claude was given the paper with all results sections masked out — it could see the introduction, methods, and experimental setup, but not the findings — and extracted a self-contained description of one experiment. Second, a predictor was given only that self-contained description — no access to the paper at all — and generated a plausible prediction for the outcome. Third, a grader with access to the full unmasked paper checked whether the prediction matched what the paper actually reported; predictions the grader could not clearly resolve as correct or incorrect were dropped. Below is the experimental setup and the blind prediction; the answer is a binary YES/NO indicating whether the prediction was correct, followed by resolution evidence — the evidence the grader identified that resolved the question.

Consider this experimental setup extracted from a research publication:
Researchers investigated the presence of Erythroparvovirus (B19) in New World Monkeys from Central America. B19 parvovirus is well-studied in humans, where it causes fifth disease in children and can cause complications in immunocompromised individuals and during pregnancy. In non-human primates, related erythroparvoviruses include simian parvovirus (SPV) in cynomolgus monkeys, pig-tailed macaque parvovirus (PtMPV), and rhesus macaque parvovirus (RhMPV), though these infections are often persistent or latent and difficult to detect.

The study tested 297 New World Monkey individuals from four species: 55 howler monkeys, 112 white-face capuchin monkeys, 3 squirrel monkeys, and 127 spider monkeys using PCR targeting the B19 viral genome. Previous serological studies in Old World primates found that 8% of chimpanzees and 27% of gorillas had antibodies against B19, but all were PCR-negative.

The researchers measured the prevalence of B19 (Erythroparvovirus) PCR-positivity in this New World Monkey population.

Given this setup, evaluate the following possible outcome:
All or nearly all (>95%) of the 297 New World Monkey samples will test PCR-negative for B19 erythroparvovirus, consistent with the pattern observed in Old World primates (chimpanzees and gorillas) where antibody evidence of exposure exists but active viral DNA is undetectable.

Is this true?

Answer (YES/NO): YES